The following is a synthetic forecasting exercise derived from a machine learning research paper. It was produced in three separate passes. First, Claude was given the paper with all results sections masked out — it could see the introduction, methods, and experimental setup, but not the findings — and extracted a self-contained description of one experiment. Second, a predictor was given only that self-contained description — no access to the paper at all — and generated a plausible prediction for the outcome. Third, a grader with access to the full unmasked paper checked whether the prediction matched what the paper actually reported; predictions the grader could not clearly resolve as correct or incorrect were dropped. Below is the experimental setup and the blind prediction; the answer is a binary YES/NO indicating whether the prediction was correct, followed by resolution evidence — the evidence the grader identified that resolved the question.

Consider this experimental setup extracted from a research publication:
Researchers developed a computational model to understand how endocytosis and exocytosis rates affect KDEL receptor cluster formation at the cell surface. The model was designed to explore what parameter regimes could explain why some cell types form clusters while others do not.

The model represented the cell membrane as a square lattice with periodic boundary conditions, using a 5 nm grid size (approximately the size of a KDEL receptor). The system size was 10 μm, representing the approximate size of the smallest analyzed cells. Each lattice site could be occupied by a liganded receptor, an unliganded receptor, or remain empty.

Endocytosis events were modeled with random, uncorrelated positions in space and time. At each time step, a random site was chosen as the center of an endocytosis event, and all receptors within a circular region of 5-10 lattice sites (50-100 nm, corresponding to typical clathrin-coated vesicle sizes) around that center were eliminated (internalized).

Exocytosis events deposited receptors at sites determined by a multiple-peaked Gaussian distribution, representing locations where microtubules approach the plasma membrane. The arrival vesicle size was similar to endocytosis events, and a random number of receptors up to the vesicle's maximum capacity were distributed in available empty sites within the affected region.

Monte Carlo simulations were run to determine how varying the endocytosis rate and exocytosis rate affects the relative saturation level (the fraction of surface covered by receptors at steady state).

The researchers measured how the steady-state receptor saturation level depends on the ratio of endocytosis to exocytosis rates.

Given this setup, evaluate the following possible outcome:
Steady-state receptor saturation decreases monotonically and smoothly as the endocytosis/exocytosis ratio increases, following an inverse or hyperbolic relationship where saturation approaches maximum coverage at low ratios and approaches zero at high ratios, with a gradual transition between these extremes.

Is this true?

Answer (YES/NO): YES